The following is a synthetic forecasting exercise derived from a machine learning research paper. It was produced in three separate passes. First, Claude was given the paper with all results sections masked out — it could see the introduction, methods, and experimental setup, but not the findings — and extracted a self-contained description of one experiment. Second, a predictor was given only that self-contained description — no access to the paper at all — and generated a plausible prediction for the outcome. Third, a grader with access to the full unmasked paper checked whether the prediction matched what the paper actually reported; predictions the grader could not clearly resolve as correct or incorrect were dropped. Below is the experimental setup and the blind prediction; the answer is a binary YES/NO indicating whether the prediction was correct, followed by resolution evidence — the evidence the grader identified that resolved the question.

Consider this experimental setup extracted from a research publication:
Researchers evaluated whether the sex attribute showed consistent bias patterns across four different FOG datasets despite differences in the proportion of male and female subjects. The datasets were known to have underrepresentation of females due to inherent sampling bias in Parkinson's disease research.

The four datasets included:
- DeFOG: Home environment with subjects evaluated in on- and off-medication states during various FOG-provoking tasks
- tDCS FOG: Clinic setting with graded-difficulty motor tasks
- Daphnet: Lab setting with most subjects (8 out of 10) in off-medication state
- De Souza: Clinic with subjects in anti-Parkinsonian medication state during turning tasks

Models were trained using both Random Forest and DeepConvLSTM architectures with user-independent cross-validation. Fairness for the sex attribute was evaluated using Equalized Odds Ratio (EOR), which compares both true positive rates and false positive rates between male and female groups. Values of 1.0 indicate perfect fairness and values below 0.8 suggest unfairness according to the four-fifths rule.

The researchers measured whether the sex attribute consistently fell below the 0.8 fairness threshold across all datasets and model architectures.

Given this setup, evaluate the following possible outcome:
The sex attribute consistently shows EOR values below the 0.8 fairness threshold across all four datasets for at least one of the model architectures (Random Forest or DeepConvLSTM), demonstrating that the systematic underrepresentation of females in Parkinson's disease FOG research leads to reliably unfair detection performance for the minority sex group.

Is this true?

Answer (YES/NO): YES